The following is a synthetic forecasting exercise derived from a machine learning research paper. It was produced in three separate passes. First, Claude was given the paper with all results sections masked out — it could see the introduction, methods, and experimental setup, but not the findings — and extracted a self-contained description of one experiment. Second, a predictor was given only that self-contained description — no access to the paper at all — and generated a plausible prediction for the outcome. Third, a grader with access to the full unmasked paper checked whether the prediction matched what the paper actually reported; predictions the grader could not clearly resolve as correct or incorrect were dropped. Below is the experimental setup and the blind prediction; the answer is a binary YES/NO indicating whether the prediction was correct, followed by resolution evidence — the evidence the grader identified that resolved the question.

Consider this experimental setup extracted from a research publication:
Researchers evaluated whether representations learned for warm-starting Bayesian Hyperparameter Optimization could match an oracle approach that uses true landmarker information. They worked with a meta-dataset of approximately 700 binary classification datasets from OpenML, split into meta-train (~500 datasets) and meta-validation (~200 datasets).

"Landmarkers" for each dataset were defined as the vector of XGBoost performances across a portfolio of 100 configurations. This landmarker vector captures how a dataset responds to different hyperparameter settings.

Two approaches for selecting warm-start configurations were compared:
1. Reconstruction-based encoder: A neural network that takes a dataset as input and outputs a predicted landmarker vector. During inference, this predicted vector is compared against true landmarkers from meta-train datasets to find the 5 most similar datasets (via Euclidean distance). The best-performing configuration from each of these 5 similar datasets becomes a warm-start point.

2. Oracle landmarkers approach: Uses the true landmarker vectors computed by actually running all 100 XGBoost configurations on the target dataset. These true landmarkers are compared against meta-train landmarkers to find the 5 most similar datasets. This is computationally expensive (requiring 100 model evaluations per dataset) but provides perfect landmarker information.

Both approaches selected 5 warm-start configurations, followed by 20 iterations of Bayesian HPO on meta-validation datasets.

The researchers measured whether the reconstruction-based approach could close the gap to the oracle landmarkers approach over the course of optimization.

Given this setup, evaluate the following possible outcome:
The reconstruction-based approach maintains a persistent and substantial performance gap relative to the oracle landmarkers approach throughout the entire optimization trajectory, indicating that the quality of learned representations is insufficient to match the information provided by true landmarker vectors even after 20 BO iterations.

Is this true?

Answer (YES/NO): NO